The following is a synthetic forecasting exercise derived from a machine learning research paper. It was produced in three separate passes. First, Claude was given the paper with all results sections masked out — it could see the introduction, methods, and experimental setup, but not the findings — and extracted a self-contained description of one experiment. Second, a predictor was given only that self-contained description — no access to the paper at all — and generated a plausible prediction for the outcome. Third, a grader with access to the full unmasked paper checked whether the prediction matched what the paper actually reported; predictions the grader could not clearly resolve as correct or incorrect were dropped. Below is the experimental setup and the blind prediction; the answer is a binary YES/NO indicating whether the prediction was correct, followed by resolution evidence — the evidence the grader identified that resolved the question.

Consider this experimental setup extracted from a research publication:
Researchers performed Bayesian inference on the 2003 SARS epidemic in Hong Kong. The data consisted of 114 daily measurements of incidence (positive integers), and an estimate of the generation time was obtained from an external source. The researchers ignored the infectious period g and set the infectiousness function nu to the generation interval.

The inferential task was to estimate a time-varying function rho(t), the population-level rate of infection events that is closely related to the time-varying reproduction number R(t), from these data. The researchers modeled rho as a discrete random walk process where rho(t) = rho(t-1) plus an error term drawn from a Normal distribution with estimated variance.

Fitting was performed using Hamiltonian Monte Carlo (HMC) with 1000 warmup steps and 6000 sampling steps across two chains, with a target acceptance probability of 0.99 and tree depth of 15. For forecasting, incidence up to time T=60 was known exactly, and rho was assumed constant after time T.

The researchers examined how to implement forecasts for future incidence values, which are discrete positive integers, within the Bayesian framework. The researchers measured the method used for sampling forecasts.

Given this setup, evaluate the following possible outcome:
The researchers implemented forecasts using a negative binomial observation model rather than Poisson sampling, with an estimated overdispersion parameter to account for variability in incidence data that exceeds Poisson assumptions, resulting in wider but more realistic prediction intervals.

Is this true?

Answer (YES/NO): NO